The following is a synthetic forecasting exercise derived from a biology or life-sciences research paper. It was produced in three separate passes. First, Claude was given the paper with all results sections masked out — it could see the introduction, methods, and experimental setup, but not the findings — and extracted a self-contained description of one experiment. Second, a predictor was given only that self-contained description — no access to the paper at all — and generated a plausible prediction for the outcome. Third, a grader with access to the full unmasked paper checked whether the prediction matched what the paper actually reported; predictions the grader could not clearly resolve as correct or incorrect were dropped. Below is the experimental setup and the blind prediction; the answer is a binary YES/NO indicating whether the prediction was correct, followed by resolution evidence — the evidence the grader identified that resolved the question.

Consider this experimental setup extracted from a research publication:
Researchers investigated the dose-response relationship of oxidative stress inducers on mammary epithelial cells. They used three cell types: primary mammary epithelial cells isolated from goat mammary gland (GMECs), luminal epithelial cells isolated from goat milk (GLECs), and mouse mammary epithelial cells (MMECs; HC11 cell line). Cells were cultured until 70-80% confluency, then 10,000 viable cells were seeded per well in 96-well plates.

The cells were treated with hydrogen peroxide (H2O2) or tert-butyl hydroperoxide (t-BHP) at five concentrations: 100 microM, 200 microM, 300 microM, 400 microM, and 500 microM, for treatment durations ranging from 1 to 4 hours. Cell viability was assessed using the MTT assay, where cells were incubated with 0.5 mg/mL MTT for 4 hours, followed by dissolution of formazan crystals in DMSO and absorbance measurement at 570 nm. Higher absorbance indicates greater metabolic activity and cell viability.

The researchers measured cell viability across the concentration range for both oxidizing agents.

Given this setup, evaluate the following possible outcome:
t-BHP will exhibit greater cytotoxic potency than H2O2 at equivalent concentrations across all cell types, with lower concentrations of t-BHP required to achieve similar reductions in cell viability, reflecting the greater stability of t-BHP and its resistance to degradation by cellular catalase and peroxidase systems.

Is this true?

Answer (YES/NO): NO